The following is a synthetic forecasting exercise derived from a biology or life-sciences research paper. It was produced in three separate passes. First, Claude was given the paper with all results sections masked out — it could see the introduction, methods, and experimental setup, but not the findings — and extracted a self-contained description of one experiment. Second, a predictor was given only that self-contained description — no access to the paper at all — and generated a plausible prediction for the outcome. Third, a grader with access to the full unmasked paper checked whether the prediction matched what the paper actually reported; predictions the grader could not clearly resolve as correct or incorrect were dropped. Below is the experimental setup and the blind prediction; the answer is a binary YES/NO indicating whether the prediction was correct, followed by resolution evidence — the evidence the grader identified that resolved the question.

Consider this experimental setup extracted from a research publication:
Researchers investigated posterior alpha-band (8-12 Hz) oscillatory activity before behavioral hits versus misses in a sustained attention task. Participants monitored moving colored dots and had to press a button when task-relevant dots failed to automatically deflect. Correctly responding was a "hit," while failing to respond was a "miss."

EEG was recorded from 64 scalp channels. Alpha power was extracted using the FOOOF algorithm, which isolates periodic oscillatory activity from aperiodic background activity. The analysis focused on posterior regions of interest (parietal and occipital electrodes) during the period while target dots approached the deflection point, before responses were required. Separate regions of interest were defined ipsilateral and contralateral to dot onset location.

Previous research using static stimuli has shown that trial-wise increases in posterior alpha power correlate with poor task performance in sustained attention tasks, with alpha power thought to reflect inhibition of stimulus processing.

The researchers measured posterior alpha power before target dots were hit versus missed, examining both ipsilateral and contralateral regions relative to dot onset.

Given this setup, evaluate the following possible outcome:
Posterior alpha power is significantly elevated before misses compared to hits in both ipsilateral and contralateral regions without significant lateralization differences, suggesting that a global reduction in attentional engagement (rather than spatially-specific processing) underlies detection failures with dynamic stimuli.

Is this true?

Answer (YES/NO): NO